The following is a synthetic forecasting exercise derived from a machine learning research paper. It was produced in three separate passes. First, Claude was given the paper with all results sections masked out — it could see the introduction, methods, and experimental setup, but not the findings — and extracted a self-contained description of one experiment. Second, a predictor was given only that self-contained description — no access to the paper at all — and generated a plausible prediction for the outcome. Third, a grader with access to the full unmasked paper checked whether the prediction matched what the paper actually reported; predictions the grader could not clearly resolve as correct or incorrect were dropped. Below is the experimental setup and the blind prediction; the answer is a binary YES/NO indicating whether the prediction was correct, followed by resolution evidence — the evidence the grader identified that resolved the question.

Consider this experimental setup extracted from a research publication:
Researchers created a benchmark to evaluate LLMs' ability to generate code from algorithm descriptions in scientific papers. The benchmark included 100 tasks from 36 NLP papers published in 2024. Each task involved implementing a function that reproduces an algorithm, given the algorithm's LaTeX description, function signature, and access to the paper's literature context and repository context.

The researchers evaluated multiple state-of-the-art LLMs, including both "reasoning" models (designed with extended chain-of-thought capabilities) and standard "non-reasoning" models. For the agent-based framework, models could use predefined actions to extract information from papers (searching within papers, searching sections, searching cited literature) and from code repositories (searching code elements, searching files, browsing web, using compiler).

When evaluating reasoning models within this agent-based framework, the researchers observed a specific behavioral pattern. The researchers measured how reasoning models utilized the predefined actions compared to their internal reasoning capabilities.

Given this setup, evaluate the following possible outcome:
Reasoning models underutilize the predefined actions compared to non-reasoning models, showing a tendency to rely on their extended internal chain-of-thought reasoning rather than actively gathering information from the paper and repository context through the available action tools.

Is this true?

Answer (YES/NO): YES